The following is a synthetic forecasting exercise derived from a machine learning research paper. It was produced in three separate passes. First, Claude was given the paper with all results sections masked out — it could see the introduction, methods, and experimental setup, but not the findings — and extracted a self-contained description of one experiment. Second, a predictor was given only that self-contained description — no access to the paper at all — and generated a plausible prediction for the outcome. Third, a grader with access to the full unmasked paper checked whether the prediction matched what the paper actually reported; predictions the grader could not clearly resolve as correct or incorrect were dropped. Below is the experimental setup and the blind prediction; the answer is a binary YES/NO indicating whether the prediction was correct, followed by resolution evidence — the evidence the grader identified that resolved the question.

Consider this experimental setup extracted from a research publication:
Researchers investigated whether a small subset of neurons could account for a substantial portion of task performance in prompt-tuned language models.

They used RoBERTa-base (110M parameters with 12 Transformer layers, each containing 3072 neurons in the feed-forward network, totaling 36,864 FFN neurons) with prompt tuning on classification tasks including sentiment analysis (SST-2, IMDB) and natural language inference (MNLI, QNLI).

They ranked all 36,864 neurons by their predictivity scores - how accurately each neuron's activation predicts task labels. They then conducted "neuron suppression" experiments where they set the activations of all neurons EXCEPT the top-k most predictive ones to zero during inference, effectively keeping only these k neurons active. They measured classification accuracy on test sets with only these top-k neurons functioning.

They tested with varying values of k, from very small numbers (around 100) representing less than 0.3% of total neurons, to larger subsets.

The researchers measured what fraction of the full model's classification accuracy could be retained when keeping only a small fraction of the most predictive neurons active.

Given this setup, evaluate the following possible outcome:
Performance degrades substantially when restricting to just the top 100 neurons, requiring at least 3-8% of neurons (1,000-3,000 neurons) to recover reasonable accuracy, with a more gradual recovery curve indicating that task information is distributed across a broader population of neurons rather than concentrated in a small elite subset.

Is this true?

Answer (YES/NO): NO